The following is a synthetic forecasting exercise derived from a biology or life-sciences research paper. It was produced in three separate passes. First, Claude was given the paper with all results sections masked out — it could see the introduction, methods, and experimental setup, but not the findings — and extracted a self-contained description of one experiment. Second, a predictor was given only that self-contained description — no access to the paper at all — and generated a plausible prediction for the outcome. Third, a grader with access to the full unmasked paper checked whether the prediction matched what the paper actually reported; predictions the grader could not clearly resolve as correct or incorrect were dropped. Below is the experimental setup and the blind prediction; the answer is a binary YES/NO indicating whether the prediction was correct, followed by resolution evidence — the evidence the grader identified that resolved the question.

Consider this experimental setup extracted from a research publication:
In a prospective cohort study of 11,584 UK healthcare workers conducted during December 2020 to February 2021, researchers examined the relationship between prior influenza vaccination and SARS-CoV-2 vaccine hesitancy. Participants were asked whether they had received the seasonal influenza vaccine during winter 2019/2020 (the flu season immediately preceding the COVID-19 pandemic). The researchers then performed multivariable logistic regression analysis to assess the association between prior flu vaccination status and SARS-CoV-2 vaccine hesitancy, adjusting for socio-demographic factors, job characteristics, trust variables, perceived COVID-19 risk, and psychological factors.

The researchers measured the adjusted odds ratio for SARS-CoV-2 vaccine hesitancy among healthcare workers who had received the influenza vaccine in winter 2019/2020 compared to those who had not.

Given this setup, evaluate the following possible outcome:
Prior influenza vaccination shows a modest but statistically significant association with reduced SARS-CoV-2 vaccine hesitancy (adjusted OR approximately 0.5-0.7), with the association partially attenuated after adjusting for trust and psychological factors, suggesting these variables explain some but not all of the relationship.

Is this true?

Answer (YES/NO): NO